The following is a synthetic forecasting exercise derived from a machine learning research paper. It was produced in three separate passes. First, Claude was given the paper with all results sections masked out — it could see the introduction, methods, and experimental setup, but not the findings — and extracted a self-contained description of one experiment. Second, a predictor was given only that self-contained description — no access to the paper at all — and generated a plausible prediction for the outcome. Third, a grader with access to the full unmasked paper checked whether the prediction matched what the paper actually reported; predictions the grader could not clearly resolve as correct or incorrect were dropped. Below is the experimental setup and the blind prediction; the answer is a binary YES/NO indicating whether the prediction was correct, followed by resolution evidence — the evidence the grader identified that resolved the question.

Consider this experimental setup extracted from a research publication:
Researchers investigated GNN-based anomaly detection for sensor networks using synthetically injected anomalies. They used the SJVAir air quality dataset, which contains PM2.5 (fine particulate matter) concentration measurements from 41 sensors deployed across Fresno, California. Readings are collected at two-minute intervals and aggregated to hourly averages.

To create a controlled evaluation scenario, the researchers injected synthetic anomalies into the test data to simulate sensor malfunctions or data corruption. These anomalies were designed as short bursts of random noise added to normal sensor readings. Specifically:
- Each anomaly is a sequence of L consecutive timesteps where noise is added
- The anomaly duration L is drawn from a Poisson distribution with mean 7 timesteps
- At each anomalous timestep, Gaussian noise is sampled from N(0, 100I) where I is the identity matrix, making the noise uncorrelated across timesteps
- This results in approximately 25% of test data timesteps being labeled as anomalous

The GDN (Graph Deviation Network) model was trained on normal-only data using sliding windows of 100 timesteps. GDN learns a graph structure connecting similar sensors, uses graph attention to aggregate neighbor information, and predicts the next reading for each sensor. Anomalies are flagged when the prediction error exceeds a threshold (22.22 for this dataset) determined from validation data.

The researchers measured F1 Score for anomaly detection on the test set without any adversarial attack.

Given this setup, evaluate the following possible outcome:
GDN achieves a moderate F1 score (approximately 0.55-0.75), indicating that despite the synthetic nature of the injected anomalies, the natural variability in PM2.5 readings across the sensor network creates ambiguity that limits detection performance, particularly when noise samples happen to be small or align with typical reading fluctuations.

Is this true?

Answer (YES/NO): NO